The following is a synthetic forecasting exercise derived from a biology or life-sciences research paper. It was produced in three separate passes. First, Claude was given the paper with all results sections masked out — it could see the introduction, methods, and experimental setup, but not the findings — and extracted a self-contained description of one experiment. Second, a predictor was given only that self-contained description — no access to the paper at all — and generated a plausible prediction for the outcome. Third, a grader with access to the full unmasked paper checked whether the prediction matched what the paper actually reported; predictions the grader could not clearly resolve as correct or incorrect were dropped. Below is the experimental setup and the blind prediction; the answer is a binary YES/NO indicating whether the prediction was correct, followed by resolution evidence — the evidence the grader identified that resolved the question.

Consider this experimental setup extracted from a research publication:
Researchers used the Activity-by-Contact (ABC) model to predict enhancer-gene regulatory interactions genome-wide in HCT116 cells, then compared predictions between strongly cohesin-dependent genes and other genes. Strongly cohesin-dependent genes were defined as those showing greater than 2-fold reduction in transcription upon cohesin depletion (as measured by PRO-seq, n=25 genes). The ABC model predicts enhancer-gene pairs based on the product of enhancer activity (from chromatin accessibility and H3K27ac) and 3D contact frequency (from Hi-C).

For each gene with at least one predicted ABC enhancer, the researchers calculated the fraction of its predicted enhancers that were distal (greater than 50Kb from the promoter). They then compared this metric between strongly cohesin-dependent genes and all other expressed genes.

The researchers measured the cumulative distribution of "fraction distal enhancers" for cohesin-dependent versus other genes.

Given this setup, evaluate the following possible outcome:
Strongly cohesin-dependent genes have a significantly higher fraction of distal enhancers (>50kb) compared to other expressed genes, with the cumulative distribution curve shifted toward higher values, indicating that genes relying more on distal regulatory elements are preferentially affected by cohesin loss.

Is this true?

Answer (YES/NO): YES